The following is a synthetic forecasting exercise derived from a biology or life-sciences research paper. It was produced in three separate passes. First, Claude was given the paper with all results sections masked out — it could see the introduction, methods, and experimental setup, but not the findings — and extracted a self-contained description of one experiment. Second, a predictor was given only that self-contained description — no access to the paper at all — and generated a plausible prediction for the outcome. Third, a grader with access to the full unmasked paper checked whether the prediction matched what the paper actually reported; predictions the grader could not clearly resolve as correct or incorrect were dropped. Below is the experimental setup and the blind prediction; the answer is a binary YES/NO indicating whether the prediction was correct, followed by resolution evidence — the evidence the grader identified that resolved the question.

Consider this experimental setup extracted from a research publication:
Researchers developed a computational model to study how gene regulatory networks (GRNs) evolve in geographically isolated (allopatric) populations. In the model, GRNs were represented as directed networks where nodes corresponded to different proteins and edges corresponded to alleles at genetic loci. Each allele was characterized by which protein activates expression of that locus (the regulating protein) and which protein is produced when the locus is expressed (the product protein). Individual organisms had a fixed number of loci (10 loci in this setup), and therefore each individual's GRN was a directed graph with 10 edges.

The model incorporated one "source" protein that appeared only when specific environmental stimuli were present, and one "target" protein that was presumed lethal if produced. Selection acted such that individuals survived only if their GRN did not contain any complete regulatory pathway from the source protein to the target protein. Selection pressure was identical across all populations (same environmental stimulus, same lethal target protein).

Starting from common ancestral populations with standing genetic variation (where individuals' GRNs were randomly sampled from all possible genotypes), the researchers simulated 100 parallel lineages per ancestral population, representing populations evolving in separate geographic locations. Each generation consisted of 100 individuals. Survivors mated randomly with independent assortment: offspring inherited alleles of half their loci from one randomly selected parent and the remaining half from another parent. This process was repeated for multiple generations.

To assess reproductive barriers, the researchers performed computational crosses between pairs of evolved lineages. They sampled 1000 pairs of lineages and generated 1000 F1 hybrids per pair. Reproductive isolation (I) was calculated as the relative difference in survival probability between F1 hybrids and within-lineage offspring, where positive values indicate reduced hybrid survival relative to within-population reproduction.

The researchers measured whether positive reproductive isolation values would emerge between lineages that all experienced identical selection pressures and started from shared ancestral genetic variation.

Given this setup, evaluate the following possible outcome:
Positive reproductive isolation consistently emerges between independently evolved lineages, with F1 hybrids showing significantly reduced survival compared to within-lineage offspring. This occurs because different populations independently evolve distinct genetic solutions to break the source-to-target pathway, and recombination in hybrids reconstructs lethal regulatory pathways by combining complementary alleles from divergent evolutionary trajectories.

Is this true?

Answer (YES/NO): NO